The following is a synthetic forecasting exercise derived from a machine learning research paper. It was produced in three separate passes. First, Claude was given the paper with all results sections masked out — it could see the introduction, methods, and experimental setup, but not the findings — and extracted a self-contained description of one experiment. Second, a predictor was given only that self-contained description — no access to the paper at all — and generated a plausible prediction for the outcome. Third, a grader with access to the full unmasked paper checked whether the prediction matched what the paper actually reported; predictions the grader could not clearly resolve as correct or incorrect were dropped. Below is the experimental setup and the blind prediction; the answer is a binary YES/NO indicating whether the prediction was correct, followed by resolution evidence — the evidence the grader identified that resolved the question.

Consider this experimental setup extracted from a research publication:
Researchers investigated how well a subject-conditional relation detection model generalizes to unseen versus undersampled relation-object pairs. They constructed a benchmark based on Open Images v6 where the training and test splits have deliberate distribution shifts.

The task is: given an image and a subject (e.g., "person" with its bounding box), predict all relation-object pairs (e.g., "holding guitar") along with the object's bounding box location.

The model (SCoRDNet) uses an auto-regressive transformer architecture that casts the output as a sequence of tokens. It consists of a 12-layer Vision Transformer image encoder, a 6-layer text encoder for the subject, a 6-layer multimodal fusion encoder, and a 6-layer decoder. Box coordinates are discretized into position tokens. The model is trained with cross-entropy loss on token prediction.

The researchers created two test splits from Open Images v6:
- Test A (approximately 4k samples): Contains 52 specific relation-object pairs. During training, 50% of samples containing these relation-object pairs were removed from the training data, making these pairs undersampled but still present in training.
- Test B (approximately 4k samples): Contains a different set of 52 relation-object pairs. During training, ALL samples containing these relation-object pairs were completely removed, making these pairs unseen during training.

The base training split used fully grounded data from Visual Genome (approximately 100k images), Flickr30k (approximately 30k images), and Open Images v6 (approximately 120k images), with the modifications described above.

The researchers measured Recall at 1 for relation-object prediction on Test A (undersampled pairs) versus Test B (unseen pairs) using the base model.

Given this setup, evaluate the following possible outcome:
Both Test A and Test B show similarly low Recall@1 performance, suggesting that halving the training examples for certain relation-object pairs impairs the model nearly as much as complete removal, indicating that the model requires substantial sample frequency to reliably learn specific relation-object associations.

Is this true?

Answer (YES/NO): NO